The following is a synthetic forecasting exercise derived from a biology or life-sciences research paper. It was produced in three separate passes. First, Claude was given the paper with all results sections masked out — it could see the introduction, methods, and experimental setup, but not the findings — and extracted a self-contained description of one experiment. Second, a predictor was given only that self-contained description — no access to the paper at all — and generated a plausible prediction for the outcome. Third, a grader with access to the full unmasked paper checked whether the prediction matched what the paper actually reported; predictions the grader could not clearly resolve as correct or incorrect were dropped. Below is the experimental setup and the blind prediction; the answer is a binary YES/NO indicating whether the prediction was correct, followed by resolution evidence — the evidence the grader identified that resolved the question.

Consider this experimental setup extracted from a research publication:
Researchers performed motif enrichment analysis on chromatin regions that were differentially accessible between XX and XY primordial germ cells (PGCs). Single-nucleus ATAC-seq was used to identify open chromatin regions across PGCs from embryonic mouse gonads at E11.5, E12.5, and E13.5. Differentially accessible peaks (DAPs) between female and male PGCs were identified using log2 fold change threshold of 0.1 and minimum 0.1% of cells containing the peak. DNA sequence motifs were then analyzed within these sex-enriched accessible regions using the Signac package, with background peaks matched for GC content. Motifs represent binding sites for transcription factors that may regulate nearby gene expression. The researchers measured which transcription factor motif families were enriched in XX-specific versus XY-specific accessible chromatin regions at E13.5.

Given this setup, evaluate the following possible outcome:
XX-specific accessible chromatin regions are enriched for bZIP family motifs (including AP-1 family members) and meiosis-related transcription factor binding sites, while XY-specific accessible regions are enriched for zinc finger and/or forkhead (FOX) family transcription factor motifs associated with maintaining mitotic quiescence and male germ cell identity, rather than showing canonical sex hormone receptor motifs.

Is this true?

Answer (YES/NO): NO